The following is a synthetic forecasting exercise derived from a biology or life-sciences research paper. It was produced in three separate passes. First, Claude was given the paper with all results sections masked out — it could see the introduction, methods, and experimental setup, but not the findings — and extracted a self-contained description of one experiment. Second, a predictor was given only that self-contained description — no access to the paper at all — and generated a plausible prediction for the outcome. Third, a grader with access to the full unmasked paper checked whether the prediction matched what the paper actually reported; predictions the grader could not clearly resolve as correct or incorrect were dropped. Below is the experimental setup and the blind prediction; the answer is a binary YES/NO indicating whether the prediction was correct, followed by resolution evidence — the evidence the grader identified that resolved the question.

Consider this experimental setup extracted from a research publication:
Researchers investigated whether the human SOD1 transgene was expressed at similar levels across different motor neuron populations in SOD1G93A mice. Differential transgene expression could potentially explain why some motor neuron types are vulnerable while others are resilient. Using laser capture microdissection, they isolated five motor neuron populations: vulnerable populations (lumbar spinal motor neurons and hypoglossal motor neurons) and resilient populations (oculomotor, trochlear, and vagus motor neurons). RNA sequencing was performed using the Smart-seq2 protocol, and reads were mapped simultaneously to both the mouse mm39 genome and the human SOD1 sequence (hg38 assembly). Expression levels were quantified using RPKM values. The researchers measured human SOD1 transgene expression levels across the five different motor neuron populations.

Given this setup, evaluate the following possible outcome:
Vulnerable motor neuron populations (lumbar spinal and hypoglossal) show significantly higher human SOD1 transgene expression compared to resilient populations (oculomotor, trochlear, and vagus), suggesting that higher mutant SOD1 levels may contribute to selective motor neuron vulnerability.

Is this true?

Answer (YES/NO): NO